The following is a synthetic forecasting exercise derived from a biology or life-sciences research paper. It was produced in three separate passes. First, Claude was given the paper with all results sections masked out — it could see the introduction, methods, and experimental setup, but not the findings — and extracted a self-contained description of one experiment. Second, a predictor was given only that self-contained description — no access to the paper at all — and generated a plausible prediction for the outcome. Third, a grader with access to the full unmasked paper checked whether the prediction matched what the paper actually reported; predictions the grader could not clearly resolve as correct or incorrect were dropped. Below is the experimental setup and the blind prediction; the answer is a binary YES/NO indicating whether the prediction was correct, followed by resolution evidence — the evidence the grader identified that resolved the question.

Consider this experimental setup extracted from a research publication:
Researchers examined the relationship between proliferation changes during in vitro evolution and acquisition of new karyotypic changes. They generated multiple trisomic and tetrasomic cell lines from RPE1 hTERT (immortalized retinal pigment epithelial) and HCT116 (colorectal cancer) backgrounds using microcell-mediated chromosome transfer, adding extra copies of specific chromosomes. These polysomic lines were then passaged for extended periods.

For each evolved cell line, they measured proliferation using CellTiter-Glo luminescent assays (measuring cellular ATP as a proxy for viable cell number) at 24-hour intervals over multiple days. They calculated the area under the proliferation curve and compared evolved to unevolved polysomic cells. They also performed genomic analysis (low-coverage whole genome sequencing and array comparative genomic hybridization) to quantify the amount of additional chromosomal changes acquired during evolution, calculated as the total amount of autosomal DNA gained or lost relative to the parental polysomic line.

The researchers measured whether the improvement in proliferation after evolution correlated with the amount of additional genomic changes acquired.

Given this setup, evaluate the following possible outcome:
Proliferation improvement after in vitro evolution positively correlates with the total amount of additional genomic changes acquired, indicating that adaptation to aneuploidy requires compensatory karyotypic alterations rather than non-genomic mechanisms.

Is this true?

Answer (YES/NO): NO